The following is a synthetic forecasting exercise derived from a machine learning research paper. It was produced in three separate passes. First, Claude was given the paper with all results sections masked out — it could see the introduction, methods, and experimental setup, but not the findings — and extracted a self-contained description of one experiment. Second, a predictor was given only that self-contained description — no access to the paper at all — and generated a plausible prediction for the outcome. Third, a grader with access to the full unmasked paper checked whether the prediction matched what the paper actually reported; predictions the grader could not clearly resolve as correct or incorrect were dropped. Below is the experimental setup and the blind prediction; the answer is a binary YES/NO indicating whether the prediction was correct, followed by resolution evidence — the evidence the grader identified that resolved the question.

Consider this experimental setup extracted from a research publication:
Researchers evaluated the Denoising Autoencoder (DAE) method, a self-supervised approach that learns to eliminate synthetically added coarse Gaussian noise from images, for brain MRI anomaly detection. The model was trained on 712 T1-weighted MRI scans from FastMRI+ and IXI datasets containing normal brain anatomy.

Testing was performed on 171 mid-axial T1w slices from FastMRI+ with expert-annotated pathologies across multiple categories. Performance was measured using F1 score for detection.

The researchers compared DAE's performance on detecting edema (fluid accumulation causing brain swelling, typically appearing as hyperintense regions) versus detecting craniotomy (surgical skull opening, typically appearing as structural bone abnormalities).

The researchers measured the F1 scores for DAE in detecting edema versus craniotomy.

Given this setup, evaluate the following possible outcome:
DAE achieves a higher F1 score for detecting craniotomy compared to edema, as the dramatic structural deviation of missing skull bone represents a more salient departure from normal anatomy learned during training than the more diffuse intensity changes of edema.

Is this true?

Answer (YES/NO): NO